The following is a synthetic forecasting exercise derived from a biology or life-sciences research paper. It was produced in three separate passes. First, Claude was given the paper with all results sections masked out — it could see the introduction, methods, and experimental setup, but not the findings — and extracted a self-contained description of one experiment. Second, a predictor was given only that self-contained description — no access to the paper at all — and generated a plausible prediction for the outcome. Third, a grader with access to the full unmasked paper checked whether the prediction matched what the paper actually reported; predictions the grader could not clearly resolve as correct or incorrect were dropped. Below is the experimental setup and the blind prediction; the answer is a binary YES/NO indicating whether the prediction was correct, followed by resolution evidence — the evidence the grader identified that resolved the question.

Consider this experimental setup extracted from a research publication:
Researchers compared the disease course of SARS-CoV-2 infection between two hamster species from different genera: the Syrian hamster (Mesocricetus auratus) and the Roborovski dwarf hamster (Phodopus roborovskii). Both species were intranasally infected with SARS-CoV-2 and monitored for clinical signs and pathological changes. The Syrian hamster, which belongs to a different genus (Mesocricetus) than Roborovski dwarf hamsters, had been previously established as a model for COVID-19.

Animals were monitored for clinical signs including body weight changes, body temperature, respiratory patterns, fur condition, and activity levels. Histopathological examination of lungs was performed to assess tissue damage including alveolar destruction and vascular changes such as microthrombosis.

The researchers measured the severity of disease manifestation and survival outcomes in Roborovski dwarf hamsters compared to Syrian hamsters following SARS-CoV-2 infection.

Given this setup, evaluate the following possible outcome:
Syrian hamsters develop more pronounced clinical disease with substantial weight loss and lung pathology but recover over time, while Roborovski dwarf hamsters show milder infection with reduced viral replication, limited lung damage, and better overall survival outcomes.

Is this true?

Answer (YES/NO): NO